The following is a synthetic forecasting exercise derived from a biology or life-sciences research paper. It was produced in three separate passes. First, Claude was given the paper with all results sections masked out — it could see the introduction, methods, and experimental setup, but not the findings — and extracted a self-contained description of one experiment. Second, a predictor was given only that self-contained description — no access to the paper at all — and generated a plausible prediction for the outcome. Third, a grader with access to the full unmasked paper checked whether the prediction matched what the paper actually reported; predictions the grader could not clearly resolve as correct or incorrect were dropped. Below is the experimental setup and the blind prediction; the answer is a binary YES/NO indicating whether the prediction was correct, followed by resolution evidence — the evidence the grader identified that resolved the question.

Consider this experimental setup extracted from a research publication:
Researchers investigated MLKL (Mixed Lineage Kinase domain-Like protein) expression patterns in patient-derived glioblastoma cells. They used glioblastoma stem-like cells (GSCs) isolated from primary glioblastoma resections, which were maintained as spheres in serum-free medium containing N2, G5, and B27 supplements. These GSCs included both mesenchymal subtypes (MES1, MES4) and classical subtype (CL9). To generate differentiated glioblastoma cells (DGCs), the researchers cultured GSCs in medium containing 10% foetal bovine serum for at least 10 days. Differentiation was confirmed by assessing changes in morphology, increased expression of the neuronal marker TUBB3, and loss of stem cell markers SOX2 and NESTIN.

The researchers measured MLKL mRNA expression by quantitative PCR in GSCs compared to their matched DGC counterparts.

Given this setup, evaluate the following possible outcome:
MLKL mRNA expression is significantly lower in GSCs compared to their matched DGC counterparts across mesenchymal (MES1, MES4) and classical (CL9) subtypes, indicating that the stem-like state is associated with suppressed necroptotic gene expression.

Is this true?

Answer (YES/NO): NO